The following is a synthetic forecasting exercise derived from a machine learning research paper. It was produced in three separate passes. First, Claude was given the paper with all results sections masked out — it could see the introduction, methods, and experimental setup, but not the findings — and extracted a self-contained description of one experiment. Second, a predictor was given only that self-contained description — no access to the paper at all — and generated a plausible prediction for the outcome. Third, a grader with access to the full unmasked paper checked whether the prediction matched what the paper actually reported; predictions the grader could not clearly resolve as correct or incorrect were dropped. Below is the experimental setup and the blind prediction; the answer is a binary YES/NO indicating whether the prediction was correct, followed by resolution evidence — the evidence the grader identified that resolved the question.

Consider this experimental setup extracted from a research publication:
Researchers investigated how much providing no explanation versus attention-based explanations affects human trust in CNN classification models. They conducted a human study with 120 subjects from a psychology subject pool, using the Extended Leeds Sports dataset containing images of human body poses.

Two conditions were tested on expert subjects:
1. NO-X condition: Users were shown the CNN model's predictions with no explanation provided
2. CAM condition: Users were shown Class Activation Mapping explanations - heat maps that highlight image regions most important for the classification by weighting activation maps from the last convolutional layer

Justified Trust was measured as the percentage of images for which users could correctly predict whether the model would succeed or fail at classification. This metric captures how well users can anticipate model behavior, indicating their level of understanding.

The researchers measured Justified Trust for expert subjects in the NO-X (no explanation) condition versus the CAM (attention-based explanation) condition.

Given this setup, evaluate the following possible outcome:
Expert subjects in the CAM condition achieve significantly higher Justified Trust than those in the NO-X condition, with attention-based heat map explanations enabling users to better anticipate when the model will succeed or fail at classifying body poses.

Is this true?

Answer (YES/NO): NO